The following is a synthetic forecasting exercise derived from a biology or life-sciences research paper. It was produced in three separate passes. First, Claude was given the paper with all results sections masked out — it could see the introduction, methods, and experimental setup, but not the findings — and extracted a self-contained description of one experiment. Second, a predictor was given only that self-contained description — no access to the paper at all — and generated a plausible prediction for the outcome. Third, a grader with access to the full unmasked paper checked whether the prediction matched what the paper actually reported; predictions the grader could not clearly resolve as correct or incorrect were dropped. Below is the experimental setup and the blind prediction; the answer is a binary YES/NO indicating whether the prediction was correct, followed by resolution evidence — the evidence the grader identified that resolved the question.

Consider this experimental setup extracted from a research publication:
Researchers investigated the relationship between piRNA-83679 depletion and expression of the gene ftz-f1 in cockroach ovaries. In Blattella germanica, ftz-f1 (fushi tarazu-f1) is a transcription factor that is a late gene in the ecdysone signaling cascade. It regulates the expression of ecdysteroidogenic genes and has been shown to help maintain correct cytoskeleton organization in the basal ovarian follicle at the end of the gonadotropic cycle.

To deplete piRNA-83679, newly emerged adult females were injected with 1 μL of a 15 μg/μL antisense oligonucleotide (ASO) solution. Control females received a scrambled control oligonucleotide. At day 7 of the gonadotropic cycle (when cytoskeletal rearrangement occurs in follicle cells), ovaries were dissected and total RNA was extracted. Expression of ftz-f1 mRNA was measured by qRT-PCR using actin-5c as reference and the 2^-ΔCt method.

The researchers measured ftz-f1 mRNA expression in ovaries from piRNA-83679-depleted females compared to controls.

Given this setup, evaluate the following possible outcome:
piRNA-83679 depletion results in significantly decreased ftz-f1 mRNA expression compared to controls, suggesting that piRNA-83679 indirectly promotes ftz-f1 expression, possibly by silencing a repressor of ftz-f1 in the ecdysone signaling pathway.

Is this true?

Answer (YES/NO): YES